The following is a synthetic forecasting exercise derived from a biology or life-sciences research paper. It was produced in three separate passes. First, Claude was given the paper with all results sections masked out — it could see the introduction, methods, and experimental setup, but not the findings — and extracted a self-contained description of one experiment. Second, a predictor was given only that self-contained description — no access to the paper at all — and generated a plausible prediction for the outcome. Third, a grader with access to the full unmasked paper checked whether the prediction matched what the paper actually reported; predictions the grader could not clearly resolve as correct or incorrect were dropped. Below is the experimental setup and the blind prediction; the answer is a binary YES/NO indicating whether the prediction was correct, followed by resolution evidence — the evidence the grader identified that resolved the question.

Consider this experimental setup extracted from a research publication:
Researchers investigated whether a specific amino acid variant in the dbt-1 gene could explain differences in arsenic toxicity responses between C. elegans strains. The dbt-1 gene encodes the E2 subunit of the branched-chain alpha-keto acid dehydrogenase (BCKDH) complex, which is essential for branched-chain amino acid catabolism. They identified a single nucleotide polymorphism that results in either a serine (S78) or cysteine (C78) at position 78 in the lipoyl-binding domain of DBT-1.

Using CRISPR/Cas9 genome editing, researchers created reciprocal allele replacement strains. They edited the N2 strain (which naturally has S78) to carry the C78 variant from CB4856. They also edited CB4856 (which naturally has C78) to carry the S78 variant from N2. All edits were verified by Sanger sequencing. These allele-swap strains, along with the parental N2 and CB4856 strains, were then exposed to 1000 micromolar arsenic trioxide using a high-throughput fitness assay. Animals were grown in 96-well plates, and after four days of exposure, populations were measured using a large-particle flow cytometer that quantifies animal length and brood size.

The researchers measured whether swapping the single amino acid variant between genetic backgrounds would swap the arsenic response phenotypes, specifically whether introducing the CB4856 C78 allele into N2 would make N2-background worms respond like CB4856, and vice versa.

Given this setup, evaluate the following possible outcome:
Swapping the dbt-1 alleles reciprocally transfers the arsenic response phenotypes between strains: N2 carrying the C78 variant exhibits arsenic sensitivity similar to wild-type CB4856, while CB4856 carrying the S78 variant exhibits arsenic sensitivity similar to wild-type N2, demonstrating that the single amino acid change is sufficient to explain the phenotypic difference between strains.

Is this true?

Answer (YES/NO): NO